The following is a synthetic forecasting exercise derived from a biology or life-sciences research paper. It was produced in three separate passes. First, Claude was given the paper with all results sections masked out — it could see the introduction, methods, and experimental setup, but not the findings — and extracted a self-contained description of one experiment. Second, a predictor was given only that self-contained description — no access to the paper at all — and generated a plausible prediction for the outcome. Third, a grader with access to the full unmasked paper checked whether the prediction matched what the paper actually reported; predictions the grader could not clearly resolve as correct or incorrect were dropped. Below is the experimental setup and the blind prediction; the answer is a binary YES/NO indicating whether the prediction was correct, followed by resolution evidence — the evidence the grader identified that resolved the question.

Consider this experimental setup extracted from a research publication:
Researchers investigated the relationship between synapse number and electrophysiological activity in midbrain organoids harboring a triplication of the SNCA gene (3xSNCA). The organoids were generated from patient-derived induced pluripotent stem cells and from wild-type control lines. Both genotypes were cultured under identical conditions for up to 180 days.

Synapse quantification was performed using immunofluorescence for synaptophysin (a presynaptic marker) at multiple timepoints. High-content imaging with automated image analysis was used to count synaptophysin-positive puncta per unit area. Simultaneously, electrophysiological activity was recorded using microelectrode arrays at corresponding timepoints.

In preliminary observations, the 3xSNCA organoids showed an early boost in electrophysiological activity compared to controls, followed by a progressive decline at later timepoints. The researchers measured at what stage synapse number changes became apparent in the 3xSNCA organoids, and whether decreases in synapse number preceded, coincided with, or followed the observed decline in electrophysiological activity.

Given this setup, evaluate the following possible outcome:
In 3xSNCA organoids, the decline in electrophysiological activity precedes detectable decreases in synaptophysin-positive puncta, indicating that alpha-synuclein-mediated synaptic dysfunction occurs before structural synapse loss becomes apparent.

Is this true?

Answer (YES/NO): NO